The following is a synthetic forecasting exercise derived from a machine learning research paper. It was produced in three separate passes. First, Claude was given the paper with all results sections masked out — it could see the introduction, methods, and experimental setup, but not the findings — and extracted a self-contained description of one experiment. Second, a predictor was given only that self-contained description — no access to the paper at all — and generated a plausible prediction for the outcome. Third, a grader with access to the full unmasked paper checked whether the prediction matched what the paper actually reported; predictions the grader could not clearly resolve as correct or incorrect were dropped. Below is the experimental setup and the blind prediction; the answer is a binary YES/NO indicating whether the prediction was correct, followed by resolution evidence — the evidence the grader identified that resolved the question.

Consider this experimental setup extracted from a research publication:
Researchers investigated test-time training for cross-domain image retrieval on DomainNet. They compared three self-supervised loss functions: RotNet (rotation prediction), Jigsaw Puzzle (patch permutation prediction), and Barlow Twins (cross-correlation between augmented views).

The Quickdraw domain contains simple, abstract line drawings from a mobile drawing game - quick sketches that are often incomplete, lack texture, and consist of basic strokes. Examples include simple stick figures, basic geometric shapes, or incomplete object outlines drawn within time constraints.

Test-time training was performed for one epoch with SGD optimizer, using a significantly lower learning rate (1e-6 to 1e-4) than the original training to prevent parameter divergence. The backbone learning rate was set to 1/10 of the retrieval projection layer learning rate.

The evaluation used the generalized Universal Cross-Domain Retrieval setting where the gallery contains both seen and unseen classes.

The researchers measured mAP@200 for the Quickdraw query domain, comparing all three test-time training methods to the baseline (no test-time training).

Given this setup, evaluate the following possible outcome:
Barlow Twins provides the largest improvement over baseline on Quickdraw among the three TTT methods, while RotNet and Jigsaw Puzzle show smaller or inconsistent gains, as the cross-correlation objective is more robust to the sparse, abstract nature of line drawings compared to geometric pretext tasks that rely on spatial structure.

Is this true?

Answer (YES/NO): NO